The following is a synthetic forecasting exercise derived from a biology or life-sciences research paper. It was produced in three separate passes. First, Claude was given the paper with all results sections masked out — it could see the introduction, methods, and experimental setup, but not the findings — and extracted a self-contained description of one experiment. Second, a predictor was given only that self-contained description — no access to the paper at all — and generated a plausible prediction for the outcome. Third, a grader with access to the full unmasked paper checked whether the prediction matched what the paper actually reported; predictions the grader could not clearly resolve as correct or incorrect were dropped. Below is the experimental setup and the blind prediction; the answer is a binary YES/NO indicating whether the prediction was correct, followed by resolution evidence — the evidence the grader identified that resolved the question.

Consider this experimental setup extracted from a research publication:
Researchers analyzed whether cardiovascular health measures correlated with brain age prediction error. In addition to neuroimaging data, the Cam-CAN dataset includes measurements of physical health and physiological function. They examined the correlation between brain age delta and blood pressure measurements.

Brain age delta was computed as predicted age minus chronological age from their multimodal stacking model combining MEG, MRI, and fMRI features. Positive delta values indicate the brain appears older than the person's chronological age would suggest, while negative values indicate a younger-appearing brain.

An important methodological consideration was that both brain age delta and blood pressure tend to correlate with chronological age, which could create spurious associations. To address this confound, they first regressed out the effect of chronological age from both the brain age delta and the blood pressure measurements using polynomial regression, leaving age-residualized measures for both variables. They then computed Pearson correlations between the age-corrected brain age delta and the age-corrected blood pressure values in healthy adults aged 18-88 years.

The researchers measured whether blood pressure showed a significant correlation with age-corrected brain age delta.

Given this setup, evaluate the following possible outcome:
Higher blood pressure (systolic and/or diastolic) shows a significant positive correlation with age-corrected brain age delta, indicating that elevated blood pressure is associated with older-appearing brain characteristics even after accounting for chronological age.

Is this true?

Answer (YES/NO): YES